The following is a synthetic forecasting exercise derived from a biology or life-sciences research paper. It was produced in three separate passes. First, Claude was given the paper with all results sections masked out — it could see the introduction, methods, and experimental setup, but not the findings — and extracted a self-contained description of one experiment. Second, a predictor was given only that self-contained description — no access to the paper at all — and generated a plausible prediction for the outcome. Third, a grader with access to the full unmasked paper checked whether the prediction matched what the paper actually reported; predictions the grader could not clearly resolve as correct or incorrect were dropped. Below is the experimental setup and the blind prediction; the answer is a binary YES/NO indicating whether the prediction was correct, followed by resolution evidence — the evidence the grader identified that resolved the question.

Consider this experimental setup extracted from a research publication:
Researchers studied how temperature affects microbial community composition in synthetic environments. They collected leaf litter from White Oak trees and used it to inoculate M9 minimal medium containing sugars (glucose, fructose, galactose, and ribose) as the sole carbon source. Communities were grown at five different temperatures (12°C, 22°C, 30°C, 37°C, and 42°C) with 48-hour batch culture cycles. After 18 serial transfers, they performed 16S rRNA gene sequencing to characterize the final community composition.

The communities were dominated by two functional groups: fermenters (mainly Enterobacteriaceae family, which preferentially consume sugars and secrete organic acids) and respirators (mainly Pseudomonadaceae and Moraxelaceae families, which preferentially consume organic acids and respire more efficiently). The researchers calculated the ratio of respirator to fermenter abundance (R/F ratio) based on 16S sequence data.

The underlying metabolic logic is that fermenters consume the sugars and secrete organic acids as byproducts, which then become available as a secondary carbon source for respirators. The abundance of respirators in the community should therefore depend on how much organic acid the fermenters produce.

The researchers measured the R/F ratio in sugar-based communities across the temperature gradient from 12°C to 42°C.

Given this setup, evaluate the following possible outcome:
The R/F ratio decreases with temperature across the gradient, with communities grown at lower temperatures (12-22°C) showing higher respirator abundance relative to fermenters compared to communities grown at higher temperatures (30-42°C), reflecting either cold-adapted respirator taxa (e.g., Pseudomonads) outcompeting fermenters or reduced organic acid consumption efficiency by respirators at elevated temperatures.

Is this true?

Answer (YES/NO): NO